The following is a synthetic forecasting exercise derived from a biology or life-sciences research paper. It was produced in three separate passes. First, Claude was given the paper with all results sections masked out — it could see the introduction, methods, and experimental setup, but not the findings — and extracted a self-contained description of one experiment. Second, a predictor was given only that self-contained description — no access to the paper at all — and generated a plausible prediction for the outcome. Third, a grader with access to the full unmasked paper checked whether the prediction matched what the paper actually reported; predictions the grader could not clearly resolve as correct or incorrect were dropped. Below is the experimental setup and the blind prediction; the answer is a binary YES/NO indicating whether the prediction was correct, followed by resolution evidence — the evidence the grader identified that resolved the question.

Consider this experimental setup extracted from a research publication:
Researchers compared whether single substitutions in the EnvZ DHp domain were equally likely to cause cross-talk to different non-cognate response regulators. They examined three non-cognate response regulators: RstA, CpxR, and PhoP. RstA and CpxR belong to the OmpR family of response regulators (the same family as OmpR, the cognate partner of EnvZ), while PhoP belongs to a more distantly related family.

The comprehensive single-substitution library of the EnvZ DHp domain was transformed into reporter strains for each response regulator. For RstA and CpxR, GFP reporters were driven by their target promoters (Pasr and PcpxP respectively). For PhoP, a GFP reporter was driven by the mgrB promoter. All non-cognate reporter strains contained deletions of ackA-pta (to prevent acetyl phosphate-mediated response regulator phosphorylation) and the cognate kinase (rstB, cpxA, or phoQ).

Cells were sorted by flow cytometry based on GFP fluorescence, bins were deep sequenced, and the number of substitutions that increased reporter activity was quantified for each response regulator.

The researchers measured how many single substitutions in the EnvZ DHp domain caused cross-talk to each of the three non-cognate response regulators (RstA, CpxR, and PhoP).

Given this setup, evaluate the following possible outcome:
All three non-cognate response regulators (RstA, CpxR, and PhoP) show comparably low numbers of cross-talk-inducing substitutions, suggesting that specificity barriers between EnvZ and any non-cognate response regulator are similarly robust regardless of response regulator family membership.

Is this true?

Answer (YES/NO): NO